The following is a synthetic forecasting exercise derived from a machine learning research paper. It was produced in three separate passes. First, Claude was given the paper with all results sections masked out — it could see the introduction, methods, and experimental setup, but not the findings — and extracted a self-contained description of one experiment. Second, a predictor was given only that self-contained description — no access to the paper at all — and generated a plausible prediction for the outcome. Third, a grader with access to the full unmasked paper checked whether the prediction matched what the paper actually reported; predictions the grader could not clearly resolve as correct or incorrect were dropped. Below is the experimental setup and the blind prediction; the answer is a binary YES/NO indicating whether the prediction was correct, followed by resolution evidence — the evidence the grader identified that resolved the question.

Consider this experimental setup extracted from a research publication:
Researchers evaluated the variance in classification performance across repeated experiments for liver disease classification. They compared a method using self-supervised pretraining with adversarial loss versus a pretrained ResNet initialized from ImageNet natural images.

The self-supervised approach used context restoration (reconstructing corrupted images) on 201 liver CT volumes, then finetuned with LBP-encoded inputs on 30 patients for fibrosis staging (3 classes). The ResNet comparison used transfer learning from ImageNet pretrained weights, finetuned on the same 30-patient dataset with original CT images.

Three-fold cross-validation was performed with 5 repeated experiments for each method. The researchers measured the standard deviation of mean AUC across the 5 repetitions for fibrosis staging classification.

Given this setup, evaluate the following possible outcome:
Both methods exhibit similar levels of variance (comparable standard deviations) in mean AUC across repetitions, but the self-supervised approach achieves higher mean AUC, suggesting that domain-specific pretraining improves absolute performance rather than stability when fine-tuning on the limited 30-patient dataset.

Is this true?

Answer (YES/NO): NO